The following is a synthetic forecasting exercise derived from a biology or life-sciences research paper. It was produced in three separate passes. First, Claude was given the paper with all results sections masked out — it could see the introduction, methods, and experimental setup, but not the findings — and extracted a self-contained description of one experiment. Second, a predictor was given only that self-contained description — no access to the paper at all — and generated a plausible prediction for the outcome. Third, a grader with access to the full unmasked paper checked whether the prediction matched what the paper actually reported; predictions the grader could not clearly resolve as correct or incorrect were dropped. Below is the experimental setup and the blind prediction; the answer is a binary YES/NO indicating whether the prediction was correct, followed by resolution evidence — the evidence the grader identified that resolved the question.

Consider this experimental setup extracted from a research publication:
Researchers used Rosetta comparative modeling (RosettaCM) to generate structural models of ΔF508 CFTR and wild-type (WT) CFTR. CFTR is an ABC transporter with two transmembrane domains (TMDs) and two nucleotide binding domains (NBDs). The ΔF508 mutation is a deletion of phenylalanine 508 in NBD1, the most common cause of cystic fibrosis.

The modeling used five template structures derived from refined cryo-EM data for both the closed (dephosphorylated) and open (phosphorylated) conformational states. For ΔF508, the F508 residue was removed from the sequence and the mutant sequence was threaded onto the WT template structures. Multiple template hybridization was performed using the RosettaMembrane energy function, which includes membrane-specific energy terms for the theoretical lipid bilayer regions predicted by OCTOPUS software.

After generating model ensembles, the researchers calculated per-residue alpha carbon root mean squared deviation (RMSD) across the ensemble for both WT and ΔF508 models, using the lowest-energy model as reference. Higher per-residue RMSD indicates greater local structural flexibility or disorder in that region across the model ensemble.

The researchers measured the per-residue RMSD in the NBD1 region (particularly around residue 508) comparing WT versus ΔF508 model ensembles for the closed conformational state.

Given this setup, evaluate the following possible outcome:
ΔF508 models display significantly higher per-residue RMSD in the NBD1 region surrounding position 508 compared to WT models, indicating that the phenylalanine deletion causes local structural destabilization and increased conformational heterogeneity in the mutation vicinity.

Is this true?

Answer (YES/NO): YES